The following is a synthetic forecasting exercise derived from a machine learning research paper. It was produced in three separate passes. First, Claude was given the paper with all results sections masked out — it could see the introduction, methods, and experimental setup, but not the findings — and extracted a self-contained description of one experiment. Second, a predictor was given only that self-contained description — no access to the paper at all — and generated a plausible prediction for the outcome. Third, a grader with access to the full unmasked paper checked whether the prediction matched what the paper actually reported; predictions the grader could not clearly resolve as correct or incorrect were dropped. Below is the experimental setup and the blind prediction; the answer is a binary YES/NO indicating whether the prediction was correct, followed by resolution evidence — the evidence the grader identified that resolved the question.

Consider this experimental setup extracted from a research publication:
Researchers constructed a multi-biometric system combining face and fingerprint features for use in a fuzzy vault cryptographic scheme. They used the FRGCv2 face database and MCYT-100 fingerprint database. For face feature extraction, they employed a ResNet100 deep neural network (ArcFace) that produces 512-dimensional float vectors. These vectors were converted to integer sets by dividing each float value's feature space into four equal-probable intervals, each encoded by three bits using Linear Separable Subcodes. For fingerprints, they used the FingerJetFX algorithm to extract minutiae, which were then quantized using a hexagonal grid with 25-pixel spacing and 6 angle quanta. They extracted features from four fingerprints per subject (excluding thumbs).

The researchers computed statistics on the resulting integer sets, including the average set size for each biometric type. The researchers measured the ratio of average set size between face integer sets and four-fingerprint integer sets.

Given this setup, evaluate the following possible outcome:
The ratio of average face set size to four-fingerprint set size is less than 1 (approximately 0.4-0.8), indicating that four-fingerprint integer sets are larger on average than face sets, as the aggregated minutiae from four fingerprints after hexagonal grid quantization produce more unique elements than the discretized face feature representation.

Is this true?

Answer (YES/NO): NO